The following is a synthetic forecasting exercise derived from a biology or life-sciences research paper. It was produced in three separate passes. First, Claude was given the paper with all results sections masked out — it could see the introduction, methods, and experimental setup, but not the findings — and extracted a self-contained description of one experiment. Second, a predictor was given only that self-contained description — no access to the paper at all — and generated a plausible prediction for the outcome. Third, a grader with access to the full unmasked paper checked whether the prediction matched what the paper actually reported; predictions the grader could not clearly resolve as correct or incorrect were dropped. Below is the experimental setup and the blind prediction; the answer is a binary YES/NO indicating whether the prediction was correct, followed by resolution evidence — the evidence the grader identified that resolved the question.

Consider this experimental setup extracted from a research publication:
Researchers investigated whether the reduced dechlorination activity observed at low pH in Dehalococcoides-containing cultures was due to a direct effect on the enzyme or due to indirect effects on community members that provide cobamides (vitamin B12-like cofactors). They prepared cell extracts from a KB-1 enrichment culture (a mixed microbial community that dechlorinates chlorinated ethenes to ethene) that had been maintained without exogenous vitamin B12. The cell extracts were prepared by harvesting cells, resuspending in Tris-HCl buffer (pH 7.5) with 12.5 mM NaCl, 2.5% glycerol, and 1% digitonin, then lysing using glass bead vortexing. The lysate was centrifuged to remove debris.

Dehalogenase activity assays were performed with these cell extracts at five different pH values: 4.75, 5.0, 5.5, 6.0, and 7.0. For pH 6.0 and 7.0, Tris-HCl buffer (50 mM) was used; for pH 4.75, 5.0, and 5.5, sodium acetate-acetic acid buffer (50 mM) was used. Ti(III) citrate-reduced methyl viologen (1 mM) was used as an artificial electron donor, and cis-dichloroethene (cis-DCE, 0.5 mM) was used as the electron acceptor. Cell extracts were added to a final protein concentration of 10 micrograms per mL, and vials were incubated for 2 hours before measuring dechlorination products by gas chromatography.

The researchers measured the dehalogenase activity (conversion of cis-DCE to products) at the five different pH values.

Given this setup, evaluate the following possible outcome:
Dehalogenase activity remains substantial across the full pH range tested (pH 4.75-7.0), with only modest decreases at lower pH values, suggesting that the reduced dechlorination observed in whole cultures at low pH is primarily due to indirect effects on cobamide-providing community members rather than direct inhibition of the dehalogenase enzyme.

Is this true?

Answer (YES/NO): NO